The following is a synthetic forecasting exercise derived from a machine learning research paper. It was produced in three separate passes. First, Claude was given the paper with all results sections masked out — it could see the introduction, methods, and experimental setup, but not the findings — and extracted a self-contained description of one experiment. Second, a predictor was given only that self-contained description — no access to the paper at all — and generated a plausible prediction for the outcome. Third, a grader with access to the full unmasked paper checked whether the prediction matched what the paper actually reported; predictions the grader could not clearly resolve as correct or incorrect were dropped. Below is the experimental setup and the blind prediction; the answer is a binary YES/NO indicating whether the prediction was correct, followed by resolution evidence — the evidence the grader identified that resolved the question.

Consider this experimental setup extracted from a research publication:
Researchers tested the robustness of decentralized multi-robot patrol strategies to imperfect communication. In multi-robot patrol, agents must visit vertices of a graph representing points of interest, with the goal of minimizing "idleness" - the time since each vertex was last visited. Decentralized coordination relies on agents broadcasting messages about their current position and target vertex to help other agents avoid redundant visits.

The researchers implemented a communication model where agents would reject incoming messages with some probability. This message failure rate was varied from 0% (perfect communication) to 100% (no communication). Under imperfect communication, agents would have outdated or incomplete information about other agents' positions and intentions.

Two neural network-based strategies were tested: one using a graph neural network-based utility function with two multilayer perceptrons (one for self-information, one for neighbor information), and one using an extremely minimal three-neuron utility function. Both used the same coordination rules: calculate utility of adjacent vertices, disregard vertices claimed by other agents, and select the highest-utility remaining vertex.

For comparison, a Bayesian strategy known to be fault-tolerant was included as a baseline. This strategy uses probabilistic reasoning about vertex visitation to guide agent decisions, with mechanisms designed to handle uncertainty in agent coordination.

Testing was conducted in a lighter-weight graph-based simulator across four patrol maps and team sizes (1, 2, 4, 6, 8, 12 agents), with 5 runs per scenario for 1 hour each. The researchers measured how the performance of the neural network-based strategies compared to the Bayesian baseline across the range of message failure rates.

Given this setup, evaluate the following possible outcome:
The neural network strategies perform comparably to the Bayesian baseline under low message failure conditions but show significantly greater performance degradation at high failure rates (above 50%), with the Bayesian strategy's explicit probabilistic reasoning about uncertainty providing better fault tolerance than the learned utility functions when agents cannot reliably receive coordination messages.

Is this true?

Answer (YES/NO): NO